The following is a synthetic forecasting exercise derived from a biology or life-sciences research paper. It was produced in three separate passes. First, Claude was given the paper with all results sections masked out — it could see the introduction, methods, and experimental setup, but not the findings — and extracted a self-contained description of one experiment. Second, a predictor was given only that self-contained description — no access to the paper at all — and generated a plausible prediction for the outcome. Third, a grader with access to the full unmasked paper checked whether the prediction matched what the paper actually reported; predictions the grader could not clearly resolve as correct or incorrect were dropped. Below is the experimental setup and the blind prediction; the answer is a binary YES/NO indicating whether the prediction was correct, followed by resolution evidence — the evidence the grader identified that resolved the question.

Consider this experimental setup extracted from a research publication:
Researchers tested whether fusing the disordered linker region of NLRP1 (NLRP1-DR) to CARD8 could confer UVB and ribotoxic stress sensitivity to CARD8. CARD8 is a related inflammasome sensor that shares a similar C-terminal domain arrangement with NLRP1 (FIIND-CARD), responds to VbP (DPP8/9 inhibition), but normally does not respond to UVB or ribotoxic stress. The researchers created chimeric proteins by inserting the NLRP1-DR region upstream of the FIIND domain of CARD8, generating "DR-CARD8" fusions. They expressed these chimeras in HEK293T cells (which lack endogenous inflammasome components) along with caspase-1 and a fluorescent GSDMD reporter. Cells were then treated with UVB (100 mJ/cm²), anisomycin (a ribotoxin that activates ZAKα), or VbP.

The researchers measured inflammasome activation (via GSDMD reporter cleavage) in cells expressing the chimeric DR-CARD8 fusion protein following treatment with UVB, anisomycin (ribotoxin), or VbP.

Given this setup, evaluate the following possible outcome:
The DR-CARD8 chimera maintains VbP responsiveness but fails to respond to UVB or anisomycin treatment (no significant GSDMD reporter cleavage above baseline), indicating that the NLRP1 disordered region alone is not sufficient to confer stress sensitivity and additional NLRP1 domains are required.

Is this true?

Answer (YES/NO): NO